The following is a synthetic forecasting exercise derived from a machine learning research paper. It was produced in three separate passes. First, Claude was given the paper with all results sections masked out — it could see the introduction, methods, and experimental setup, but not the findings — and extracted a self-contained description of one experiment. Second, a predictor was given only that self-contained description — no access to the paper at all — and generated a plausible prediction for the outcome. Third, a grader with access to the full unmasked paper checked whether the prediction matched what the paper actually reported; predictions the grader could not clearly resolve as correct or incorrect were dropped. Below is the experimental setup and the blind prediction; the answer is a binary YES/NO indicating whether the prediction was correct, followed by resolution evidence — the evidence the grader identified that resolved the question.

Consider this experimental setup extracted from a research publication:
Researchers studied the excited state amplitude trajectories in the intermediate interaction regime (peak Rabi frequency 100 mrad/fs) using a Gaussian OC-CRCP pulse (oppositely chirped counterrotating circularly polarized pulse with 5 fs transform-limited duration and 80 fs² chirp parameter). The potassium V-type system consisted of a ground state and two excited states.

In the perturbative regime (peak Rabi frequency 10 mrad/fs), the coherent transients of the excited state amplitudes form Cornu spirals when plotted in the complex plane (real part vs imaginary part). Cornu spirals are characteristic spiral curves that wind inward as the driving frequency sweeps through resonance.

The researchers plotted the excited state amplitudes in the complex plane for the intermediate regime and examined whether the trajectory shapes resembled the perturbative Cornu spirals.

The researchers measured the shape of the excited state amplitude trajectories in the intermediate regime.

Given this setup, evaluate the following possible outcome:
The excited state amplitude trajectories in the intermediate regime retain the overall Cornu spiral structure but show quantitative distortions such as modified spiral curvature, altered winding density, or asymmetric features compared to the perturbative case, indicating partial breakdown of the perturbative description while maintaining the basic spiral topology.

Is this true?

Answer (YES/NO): NO